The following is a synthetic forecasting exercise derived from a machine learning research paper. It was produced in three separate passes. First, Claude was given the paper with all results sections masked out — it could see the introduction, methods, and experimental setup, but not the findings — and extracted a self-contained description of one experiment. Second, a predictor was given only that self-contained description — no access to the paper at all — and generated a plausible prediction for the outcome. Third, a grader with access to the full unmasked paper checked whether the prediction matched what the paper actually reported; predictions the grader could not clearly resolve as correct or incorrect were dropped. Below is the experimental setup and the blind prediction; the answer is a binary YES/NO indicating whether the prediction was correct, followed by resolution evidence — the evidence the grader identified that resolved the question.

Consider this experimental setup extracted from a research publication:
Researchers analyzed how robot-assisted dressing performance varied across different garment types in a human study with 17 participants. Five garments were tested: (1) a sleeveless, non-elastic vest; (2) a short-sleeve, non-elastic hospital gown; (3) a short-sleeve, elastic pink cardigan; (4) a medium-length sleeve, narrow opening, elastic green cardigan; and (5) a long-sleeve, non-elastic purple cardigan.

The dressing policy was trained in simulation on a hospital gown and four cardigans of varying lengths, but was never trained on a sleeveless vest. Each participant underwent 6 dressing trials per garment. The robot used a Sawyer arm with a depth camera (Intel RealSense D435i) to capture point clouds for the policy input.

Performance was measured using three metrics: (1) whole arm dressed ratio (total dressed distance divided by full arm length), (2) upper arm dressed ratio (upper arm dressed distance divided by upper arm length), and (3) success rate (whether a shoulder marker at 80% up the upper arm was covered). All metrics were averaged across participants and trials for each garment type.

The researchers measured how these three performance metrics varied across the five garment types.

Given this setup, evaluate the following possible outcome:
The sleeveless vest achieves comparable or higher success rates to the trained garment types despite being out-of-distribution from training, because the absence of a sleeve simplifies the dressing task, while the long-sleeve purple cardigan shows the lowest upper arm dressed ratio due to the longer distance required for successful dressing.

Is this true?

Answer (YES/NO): NO